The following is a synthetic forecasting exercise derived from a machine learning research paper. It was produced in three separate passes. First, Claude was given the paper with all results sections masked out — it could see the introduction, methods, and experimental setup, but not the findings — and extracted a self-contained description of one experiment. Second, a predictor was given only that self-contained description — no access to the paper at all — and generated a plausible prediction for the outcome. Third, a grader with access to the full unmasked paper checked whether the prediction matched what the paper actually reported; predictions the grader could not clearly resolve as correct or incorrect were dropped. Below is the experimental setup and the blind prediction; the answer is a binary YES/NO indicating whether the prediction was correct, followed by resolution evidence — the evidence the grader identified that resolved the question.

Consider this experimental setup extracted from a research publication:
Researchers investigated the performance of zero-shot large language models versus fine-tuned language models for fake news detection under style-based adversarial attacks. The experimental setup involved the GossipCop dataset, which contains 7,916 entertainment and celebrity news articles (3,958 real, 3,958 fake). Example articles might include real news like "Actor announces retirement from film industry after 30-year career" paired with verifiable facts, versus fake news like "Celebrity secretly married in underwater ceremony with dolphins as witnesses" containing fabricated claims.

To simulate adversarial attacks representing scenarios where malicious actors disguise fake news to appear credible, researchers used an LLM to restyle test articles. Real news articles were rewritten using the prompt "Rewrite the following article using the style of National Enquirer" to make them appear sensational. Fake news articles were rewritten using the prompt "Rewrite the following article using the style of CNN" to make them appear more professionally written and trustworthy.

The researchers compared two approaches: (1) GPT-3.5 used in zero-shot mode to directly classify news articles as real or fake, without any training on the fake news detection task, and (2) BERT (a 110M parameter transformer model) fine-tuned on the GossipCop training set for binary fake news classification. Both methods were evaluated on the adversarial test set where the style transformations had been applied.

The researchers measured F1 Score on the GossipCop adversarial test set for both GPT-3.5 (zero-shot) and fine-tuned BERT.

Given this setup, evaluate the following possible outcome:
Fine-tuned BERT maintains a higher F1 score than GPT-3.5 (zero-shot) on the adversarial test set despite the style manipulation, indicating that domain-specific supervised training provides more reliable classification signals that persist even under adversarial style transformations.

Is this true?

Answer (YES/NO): YES